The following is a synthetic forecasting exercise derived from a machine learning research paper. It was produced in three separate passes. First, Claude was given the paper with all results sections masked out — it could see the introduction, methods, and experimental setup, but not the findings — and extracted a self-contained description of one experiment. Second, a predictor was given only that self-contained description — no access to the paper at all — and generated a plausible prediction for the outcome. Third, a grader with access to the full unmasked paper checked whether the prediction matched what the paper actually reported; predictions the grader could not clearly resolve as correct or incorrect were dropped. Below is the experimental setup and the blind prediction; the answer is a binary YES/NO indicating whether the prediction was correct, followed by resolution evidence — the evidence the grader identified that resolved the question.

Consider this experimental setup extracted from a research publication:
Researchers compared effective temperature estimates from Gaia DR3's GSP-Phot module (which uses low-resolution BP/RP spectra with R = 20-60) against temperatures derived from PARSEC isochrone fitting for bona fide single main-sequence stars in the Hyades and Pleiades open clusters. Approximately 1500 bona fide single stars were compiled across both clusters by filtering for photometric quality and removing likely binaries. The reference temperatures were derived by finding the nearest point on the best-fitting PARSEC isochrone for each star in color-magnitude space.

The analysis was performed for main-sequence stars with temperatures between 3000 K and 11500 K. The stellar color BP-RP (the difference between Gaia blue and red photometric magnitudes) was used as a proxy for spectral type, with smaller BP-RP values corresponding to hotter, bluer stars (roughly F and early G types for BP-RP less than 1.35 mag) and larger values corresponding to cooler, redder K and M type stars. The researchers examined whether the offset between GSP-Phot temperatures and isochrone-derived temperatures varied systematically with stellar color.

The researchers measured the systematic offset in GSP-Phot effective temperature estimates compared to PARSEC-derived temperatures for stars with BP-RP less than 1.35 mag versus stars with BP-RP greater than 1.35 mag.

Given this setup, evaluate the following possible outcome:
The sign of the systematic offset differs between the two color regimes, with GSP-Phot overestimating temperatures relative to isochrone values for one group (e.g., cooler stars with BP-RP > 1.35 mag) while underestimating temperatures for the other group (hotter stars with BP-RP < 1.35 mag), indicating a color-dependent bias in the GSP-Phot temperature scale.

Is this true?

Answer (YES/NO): NO